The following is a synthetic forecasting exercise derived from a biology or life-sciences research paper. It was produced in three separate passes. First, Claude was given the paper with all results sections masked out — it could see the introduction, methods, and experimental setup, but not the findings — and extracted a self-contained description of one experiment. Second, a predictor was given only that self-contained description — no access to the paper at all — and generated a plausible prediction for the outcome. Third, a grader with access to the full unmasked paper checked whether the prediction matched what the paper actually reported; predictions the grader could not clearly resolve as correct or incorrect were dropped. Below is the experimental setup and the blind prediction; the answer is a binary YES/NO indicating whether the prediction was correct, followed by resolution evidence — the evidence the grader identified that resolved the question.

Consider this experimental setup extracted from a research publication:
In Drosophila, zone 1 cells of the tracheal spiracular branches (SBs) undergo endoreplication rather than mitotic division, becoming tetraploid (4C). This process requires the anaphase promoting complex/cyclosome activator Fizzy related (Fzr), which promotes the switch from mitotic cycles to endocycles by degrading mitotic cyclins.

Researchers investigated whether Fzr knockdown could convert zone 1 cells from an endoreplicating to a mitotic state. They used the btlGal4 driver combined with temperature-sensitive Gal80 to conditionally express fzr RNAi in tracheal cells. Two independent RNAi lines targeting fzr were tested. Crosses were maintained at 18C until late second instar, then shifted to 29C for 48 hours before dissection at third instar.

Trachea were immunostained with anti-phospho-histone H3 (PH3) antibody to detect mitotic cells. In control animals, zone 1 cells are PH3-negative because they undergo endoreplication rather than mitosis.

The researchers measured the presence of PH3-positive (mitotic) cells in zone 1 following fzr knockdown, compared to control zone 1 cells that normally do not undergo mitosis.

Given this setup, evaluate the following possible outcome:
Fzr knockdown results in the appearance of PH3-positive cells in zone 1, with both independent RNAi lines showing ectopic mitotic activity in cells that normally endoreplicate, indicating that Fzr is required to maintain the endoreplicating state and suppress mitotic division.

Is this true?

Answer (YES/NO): YES